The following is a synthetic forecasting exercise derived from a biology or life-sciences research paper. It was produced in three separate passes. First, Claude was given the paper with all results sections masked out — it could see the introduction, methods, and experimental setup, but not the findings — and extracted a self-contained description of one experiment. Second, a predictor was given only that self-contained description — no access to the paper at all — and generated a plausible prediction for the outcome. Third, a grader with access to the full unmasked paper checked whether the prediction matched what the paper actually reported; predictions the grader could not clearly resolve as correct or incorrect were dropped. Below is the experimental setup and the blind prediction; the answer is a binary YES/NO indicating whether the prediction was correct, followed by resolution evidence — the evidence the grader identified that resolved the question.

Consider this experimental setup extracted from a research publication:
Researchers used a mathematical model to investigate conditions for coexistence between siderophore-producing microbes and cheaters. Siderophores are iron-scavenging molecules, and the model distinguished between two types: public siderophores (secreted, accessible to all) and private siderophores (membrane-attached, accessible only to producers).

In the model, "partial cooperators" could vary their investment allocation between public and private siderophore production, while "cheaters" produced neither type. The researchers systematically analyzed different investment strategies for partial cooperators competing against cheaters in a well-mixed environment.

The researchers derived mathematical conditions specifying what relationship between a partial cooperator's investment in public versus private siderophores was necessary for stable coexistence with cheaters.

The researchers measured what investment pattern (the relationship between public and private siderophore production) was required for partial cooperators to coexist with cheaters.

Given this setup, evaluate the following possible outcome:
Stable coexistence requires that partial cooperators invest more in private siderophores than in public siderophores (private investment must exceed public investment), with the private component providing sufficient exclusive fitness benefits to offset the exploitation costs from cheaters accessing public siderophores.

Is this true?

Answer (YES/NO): NO